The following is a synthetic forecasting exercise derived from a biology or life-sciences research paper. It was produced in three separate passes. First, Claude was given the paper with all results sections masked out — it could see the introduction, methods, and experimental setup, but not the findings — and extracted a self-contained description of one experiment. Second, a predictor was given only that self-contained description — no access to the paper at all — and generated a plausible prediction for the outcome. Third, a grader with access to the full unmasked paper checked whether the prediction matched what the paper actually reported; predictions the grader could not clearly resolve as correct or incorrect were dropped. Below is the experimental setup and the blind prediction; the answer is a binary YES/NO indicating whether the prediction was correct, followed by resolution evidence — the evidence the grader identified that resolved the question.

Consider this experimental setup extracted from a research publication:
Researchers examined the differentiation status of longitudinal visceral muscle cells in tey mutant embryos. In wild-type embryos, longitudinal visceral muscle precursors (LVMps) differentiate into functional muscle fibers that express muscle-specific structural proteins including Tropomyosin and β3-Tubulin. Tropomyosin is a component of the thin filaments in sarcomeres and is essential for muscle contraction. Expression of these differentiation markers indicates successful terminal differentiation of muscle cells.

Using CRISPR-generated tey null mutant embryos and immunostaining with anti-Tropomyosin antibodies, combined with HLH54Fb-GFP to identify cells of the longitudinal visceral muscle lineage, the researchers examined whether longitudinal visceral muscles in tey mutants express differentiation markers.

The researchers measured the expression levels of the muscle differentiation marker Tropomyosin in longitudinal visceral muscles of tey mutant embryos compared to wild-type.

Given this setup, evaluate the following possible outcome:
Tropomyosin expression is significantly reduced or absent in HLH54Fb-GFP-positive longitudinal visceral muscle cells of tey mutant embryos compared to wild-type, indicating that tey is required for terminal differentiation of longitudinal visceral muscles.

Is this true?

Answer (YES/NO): NO